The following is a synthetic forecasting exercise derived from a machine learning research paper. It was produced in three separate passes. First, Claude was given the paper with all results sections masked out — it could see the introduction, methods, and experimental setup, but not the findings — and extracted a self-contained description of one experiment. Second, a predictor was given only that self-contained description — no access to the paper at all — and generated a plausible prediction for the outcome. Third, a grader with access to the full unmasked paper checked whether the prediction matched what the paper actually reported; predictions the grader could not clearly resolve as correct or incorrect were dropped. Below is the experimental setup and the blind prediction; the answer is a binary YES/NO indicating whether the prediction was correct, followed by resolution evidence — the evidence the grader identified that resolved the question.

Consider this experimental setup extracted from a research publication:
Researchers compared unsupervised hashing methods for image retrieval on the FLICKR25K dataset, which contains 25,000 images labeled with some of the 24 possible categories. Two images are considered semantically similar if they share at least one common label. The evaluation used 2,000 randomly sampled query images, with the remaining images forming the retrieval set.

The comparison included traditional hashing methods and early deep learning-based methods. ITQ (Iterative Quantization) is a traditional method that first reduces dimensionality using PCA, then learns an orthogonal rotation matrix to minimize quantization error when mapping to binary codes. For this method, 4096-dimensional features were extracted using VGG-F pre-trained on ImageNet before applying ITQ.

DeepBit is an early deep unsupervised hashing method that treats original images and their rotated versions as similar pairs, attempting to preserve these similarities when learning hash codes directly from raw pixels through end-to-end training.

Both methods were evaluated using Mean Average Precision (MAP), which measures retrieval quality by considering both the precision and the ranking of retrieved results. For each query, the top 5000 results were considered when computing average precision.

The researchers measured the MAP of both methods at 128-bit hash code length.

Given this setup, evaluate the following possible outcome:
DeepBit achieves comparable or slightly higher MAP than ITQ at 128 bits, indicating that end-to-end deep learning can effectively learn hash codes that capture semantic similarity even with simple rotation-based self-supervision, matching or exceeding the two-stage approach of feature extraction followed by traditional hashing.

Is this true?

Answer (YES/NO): NO